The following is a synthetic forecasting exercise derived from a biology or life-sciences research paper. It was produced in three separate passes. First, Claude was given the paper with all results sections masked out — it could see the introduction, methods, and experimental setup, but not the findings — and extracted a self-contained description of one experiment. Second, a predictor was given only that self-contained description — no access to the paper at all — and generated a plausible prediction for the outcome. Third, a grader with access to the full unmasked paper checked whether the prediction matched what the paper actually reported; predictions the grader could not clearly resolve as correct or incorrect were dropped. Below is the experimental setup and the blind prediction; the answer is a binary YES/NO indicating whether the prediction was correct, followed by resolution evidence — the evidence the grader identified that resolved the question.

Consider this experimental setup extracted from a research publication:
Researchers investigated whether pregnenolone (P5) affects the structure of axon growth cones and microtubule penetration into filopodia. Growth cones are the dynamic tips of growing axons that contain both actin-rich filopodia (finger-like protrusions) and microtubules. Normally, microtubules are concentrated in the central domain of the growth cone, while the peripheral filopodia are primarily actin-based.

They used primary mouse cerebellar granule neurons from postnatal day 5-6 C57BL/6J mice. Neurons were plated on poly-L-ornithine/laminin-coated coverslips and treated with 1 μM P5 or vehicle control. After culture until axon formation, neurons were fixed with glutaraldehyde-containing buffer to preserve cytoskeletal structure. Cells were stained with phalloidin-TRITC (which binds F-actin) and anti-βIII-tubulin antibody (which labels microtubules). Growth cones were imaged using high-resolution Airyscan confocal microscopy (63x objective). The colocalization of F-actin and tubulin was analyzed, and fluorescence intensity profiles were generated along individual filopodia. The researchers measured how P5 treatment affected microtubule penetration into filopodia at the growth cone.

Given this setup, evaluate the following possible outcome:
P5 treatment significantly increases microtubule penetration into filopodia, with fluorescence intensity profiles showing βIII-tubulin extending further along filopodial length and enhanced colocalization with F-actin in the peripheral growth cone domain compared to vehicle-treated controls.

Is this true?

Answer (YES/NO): YES